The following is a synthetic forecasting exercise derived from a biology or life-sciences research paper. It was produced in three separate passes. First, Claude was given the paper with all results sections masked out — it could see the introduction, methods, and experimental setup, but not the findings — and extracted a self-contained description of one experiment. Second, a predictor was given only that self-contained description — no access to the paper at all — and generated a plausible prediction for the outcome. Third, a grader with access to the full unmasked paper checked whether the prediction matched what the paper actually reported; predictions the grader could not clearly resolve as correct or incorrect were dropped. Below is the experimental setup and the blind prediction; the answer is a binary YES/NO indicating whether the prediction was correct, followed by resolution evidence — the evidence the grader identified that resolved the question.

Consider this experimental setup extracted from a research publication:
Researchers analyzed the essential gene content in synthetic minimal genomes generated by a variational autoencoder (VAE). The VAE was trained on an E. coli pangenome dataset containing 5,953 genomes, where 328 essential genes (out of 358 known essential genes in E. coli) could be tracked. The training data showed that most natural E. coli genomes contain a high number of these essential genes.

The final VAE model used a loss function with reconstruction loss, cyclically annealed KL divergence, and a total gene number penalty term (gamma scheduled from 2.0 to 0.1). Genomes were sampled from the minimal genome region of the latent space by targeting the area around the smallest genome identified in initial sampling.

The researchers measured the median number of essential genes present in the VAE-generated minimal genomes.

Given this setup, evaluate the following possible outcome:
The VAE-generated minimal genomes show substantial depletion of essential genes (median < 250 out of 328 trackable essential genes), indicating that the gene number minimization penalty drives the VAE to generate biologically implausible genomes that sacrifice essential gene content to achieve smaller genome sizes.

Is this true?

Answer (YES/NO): NO